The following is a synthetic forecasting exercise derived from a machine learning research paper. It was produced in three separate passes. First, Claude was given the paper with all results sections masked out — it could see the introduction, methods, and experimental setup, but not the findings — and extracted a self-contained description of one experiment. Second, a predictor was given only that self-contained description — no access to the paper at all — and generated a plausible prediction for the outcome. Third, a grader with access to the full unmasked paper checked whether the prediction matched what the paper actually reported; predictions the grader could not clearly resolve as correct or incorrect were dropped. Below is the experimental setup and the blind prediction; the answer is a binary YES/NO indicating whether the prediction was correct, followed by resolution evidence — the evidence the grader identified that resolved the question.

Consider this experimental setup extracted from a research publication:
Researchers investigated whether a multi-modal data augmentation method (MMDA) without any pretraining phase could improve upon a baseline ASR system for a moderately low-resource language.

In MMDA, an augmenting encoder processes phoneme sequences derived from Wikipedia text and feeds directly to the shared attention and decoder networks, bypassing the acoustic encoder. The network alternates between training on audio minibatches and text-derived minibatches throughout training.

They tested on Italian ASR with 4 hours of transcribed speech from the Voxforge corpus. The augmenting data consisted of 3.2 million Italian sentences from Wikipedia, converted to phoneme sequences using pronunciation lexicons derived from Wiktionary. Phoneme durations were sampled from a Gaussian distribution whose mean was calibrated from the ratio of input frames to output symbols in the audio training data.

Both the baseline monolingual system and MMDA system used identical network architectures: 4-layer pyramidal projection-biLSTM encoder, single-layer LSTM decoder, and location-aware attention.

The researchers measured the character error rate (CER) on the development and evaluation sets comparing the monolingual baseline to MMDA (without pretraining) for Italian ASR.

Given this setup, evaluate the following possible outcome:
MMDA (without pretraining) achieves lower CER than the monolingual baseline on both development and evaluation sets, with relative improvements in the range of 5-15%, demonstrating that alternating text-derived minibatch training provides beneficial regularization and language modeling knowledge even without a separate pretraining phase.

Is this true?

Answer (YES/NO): YES